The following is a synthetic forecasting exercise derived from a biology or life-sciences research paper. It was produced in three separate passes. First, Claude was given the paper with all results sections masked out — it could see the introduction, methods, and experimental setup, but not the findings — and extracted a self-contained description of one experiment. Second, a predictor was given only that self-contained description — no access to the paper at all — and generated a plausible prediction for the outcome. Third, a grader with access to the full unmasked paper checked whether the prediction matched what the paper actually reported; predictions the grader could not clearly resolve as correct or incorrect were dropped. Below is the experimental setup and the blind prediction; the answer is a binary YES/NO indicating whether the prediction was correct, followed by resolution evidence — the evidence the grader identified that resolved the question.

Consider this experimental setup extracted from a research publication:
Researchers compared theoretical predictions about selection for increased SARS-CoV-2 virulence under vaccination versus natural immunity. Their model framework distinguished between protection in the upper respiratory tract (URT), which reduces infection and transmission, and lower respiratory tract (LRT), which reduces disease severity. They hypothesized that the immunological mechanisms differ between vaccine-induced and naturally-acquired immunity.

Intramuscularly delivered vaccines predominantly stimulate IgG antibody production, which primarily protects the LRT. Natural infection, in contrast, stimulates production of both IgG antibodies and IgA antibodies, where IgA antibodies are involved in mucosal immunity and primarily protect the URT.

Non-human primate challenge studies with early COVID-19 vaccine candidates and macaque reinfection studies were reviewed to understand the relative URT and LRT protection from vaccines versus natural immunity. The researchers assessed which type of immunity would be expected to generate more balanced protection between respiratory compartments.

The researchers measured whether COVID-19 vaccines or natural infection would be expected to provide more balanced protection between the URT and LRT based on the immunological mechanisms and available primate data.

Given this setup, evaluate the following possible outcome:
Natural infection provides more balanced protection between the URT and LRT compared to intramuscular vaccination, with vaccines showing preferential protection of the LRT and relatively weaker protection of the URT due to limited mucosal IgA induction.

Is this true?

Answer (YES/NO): YES